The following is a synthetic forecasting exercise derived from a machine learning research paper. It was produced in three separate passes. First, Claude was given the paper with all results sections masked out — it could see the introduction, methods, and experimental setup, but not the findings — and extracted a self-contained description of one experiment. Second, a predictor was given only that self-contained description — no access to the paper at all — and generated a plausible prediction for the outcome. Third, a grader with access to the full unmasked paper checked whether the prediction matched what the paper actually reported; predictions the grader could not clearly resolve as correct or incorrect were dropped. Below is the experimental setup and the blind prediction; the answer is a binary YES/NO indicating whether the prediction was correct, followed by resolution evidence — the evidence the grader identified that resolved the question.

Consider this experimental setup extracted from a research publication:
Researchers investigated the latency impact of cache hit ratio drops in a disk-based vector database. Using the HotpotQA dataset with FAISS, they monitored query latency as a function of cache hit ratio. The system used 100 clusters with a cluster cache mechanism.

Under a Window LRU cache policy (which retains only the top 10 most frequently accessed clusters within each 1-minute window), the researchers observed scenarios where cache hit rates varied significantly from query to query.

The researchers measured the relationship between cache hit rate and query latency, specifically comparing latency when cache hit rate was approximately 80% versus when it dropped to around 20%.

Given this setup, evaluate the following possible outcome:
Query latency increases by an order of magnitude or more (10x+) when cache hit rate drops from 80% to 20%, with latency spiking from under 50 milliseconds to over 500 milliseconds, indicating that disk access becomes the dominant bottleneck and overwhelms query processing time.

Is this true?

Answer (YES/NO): NO